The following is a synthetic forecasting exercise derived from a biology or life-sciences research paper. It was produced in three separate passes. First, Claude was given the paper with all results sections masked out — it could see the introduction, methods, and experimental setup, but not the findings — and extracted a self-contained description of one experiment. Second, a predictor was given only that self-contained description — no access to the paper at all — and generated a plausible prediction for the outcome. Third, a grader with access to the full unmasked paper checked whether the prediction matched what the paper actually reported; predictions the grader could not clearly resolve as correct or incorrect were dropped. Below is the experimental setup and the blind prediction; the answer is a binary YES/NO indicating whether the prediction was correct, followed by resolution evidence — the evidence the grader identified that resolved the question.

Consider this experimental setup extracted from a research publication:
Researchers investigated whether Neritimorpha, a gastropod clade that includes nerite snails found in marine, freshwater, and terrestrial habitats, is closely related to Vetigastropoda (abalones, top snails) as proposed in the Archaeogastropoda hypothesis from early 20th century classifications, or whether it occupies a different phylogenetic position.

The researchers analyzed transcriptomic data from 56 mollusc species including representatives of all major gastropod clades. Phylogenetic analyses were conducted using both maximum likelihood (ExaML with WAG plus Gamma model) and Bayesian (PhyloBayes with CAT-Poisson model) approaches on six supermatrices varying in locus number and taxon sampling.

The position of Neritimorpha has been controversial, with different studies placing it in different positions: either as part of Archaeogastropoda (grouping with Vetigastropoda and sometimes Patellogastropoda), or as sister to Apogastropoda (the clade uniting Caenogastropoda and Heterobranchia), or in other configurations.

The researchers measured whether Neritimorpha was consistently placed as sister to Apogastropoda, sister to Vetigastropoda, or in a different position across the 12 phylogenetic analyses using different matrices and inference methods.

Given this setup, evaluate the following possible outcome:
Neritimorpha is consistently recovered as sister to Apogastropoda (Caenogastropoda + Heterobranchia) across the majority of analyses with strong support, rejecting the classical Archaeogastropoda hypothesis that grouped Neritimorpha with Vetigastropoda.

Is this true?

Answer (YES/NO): NO